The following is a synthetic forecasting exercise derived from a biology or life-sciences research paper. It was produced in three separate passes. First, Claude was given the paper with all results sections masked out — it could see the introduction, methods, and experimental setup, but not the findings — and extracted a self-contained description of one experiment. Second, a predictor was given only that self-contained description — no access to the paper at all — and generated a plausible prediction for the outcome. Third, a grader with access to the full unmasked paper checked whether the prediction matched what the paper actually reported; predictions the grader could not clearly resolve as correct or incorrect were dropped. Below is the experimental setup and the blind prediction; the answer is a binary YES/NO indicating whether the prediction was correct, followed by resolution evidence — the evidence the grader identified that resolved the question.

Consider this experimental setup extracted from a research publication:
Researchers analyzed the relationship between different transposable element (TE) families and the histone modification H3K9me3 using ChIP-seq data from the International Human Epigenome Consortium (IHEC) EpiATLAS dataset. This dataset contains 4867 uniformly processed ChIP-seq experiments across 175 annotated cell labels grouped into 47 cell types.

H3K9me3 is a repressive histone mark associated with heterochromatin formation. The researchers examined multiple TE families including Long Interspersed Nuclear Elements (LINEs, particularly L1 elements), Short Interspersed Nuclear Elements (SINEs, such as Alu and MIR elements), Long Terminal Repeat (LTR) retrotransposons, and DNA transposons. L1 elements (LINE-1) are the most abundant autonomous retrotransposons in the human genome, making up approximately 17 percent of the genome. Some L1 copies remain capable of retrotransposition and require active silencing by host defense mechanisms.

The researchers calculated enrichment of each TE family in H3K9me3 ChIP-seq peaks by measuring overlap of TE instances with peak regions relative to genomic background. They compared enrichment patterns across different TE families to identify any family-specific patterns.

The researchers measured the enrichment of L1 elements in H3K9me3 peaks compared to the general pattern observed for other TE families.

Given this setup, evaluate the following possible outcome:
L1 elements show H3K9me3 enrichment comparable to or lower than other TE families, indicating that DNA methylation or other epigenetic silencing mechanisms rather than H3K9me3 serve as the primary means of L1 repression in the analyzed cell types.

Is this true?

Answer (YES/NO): NO